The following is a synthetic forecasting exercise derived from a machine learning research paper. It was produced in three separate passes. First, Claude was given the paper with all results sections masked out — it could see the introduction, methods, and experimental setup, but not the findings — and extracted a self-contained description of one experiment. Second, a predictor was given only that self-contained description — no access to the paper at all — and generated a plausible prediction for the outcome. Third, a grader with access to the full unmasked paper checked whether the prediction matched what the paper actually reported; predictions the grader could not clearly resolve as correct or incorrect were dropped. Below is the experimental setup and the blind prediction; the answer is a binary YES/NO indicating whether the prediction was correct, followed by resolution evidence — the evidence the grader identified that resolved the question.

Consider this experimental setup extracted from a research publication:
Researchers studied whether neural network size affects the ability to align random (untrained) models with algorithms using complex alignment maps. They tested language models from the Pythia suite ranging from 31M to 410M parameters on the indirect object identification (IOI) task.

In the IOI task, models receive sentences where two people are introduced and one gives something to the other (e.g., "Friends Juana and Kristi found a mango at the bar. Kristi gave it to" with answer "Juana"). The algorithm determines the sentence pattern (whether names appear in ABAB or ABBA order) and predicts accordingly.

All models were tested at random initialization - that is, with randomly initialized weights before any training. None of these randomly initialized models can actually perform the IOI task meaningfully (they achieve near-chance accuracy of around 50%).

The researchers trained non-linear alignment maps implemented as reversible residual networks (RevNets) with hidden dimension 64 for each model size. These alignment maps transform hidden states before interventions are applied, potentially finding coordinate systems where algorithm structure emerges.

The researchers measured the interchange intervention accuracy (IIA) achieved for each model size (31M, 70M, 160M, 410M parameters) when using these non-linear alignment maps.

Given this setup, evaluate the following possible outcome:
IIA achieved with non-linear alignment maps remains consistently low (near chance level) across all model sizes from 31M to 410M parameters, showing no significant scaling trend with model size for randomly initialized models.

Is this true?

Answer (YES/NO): NO